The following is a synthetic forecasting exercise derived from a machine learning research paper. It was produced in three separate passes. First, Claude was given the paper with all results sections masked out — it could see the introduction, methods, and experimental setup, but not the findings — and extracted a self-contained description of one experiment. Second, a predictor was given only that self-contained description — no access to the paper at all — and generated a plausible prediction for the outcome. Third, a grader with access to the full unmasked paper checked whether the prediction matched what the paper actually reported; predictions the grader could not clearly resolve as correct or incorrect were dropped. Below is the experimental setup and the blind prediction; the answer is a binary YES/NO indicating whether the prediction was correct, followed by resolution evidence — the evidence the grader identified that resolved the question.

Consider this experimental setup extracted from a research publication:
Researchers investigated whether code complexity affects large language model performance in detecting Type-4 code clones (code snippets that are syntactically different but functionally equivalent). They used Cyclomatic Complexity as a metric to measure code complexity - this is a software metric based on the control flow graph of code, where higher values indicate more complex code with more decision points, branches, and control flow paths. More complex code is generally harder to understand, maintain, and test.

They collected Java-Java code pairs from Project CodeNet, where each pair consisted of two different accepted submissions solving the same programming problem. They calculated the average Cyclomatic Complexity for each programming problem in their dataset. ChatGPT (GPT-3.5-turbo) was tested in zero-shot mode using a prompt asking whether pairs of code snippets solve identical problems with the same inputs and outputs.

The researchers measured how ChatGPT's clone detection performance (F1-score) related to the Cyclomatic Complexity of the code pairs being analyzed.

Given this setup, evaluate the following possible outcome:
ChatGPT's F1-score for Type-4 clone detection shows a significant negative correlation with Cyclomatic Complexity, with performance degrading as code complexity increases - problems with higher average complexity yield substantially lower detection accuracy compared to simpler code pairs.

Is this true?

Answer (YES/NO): NO